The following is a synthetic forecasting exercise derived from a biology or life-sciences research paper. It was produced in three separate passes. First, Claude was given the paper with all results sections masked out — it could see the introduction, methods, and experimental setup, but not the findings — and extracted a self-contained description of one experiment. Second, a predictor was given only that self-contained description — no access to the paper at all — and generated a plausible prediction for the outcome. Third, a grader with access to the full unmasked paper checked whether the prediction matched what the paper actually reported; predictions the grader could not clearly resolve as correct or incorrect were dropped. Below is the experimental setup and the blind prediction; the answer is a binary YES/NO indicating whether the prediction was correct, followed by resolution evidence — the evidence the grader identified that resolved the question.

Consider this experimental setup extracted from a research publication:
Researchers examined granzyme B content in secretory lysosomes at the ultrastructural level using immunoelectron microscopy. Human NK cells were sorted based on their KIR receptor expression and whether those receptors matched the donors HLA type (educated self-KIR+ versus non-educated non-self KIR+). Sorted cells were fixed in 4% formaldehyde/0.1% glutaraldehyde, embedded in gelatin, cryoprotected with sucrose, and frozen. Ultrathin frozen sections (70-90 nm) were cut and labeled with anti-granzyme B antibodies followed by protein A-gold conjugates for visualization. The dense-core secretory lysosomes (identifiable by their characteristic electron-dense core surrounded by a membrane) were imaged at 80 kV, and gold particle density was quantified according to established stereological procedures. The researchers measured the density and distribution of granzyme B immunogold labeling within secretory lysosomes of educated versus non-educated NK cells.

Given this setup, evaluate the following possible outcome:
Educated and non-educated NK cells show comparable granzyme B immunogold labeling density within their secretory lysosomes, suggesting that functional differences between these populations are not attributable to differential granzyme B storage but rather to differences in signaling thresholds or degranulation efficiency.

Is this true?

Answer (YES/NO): NO